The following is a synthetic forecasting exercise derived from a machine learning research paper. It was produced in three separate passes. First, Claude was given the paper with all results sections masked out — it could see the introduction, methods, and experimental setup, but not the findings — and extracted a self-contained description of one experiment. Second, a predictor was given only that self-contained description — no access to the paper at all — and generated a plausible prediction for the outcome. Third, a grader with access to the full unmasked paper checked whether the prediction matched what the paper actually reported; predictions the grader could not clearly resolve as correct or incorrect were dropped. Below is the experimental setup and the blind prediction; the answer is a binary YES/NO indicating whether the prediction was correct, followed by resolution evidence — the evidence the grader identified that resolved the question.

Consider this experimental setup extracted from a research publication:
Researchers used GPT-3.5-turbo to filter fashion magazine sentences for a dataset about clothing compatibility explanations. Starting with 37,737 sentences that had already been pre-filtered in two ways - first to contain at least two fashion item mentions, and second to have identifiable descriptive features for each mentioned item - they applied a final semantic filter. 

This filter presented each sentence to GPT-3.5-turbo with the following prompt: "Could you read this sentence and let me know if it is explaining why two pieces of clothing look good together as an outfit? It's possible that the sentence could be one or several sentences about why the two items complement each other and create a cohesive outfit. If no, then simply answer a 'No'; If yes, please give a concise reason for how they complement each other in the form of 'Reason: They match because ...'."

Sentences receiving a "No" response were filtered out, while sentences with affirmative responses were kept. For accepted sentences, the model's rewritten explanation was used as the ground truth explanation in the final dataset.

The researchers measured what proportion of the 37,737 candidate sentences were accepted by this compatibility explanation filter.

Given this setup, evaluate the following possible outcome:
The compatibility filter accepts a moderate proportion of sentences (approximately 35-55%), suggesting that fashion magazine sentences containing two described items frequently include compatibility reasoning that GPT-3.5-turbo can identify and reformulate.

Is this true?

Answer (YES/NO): NO